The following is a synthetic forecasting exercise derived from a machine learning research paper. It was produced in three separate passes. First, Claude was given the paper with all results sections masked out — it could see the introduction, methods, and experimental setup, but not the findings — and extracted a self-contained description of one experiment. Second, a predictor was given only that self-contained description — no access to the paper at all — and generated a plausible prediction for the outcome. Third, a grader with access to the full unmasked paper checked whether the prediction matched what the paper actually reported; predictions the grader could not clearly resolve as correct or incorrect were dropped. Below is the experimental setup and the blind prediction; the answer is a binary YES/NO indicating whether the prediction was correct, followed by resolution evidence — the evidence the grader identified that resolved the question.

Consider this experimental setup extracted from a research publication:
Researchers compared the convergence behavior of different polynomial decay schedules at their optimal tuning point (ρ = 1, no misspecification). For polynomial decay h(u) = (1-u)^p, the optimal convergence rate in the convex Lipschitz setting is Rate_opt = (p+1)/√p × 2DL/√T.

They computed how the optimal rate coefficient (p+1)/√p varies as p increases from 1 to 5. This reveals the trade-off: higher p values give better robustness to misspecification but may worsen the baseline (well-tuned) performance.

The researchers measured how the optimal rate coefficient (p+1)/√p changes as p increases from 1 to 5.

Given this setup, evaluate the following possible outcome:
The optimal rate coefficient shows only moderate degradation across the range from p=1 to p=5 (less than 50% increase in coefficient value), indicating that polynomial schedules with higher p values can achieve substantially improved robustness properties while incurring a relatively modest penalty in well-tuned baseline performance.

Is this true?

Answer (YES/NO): YES